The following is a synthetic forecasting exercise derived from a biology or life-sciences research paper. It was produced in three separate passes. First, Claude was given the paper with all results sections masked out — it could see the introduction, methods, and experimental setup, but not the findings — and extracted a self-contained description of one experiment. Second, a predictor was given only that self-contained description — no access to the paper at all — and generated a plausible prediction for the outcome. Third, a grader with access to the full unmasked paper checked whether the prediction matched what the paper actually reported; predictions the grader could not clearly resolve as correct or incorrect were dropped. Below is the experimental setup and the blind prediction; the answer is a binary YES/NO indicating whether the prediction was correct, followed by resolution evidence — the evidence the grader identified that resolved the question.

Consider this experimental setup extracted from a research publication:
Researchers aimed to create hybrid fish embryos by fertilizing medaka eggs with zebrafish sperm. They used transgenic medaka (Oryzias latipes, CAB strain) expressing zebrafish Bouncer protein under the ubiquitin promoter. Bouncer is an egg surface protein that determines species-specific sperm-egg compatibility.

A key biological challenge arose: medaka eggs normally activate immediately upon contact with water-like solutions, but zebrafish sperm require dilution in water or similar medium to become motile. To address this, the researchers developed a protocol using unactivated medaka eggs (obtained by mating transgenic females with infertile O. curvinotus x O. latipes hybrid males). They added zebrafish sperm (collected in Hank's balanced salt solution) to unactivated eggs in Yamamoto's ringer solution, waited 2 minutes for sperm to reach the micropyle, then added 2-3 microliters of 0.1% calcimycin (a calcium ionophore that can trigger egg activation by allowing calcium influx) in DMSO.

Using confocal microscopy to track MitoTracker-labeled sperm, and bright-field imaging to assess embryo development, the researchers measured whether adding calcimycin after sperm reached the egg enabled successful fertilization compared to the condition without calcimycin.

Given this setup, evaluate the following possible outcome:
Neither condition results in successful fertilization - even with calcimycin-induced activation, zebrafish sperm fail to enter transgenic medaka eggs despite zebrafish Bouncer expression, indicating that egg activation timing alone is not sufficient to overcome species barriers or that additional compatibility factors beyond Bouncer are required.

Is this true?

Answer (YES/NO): NO